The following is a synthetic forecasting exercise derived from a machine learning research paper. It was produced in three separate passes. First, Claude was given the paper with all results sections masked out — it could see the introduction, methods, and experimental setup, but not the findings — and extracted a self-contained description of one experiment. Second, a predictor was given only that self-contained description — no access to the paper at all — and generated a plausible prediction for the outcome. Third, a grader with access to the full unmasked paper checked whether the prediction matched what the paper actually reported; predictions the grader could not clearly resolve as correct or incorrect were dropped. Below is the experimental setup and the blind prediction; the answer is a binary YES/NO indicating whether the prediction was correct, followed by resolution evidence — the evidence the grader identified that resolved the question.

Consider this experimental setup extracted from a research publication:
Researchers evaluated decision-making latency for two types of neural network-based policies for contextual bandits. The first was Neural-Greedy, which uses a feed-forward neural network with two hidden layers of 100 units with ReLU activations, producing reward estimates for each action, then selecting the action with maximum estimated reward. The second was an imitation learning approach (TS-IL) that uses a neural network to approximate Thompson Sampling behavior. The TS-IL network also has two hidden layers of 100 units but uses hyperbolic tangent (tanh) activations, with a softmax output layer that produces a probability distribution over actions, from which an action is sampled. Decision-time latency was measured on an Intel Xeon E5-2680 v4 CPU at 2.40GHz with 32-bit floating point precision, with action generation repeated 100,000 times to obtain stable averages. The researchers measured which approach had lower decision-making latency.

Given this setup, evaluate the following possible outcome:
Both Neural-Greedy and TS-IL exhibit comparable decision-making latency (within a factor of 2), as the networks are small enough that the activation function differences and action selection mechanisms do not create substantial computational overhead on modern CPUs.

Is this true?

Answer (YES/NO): YES